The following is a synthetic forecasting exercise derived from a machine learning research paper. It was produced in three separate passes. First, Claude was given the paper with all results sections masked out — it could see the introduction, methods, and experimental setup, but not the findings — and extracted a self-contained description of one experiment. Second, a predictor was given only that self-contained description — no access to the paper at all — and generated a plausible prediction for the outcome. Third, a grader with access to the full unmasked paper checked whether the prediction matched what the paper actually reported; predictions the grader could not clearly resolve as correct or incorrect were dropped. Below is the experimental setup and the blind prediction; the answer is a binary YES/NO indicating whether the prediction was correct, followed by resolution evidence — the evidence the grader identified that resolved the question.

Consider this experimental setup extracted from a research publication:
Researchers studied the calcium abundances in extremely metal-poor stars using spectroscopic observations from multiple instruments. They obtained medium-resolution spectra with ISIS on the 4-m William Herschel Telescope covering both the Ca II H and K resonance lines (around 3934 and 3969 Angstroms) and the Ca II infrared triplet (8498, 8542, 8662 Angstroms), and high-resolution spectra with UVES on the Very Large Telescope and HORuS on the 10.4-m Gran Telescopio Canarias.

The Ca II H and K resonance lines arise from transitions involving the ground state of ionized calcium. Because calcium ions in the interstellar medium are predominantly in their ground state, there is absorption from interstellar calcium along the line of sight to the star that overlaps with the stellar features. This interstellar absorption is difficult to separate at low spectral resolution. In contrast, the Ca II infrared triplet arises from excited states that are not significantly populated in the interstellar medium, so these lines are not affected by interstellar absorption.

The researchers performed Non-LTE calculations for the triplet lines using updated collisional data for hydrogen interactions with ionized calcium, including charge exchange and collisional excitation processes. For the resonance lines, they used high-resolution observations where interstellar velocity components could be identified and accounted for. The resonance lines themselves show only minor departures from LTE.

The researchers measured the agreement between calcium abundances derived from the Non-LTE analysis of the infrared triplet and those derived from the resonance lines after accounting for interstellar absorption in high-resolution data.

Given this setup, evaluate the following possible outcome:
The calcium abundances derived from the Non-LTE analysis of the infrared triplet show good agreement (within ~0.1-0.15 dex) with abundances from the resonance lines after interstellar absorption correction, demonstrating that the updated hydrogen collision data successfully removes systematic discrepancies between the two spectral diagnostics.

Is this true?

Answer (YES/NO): YES